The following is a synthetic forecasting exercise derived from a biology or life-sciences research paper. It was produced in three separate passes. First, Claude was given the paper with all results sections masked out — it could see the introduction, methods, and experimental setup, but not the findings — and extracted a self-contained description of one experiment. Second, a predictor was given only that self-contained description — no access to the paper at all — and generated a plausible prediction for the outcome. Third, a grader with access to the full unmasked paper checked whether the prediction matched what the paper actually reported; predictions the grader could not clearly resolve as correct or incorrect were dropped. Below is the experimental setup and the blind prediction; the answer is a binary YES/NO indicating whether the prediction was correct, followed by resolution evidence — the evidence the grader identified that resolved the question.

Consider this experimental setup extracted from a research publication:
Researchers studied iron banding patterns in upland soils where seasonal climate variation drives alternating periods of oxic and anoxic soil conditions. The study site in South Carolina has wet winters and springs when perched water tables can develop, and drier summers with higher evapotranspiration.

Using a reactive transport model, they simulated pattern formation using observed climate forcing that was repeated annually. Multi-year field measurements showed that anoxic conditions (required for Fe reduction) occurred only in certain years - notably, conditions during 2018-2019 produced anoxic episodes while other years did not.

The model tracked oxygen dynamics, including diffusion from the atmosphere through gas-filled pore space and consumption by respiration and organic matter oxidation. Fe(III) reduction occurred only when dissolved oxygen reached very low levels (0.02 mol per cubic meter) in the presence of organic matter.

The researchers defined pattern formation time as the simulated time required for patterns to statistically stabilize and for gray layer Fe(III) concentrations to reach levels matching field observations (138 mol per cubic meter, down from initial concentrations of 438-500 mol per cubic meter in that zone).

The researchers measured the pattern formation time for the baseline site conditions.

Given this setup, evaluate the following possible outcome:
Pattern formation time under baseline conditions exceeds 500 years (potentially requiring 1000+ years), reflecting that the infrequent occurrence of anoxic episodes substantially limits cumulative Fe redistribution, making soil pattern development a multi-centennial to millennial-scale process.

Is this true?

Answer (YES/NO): YES